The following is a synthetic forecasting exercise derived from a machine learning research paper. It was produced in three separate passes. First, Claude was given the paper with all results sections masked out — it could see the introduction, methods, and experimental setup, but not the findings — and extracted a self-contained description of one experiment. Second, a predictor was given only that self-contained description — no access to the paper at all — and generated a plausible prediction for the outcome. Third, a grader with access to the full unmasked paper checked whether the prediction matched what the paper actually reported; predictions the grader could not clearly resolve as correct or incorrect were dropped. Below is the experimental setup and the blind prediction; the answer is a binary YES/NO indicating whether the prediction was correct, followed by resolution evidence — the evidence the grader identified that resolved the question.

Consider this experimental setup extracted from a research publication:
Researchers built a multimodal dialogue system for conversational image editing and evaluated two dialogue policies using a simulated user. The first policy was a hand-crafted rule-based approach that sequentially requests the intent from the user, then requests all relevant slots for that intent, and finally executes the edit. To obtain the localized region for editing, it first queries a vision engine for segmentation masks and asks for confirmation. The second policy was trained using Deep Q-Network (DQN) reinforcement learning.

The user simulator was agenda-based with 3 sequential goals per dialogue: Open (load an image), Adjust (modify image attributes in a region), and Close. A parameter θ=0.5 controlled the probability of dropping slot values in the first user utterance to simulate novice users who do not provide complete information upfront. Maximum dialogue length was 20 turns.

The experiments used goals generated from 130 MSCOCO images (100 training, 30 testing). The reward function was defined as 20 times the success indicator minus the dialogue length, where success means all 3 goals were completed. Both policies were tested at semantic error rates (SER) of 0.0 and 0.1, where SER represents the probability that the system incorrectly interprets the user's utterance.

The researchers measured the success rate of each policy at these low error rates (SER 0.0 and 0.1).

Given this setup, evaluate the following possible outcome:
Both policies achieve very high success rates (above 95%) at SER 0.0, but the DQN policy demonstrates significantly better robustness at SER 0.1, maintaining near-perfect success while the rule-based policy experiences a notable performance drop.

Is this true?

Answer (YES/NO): NO